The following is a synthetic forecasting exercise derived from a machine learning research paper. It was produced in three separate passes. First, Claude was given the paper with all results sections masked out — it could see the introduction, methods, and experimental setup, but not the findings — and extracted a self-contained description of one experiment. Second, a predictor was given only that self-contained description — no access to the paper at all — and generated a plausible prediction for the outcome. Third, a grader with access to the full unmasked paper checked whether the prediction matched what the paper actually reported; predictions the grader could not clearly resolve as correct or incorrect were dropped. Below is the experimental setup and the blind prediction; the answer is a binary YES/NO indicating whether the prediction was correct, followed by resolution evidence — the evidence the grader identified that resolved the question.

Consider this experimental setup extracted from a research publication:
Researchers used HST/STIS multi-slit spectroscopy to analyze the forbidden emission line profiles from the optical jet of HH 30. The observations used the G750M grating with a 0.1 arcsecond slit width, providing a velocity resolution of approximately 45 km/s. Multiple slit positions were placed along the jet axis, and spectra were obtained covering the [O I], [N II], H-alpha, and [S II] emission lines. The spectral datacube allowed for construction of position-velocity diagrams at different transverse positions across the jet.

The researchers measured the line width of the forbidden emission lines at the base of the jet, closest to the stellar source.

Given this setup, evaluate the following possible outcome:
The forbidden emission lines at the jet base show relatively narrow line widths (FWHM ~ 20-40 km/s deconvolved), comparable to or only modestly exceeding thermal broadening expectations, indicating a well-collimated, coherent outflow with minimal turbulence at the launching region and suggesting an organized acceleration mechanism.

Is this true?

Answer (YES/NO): NO